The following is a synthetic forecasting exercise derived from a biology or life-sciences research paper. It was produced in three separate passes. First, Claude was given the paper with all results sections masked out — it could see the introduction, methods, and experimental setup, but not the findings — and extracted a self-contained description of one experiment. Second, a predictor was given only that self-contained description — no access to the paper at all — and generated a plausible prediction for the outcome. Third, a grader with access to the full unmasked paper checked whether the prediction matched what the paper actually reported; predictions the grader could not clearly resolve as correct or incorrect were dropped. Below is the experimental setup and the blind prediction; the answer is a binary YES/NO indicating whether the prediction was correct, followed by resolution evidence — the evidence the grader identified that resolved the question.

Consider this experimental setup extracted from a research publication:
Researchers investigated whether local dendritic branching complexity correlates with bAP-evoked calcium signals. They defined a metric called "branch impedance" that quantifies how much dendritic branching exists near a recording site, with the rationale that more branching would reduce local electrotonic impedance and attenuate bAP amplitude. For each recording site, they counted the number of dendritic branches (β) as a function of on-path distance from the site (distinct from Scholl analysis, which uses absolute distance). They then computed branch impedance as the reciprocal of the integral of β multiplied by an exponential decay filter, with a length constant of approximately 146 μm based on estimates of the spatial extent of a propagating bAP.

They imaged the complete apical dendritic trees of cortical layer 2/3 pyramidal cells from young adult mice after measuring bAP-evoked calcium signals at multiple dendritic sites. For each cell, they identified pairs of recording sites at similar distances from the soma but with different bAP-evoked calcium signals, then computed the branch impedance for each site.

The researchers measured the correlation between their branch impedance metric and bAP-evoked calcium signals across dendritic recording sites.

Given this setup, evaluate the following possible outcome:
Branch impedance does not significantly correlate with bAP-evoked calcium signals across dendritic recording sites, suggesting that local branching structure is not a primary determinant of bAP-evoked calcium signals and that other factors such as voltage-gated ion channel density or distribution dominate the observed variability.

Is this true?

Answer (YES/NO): NO